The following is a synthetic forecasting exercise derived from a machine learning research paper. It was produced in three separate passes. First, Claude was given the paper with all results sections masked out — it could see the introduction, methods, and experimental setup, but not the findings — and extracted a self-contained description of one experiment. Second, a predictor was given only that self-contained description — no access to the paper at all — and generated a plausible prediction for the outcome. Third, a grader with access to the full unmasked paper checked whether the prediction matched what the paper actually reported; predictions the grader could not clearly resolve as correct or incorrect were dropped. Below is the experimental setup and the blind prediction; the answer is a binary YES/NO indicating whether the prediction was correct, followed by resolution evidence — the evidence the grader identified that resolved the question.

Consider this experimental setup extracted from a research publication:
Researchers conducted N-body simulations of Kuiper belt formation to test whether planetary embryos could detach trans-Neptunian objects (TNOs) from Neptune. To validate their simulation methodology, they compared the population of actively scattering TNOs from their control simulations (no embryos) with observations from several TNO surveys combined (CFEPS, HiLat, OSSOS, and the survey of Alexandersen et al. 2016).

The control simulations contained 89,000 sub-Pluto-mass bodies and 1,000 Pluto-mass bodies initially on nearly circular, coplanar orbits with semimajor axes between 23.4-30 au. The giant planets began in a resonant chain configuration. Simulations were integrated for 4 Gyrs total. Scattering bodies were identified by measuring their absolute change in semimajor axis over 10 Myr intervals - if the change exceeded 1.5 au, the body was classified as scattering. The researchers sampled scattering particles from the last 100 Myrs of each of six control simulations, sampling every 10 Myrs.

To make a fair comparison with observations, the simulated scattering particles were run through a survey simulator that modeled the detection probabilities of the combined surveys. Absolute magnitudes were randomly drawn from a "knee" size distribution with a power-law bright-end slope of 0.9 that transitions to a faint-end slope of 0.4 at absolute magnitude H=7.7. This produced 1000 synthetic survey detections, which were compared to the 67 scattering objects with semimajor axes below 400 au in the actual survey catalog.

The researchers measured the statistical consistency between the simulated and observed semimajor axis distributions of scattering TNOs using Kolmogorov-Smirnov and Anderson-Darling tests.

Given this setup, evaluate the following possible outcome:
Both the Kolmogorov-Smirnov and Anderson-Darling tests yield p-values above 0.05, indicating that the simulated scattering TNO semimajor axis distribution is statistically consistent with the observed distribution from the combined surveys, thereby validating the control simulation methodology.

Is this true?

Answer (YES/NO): YES